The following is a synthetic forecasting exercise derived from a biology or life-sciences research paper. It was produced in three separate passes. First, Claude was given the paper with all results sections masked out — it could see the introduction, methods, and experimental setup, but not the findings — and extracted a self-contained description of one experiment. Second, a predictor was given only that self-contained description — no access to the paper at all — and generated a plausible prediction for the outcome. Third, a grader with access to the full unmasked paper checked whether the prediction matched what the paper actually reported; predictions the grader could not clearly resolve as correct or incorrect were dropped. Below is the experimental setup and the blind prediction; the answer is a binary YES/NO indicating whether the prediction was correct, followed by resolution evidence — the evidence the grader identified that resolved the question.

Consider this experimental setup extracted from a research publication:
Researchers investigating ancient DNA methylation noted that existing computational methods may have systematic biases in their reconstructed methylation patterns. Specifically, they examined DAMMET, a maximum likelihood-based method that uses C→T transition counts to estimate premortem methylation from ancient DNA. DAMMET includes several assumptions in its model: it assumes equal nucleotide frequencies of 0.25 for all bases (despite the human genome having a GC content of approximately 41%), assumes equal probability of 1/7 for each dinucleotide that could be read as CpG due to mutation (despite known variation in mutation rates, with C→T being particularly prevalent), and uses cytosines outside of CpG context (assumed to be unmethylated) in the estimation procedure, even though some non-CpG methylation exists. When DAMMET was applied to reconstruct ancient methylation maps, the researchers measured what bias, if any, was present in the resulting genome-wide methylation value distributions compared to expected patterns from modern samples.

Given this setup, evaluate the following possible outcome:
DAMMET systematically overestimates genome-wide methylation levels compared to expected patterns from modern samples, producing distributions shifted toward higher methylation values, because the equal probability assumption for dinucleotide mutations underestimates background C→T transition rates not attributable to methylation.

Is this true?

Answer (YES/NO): NO